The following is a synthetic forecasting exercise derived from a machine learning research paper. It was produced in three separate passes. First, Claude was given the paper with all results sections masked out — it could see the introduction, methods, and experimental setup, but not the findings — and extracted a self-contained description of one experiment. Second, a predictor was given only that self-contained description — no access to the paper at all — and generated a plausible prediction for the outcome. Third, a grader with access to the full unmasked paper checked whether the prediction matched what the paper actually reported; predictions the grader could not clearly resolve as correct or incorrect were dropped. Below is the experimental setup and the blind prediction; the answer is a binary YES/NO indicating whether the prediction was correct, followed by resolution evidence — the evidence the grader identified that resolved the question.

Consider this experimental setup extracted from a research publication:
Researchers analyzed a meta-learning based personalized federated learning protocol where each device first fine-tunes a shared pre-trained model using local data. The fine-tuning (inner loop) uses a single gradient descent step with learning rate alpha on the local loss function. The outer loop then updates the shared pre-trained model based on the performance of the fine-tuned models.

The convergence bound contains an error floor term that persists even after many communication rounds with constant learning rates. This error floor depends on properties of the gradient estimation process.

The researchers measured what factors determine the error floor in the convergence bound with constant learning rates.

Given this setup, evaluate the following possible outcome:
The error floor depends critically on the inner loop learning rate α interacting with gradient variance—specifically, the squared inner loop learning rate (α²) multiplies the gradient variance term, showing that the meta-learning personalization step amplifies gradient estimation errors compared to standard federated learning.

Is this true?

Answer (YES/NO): YES